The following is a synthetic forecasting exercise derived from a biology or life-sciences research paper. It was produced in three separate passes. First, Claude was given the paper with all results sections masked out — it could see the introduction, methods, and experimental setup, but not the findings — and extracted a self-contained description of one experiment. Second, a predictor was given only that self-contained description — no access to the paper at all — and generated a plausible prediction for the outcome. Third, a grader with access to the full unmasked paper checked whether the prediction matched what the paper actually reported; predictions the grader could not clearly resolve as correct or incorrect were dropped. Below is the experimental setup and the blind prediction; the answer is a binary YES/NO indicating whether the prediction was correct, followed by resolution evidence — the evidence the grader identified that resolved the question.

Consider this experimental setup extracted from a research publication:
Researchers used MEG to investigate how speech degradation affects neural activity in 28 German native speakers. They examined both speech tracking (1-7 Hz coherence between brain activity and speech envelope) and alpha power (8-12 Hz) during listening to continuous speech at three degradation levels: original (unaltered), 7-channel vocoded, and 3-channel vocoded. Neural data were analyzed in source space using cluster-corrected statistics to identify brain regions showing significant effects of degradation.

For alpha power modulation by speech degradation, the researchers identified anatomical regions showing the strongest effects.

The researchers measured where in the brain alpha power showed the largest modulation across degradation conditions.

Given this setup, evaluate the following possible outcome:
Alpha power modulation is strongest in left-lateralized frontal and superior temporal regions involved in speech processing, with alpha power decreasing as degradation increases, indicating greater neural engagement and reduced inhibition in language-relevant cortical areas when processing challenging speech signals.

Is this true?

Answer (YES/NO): NO